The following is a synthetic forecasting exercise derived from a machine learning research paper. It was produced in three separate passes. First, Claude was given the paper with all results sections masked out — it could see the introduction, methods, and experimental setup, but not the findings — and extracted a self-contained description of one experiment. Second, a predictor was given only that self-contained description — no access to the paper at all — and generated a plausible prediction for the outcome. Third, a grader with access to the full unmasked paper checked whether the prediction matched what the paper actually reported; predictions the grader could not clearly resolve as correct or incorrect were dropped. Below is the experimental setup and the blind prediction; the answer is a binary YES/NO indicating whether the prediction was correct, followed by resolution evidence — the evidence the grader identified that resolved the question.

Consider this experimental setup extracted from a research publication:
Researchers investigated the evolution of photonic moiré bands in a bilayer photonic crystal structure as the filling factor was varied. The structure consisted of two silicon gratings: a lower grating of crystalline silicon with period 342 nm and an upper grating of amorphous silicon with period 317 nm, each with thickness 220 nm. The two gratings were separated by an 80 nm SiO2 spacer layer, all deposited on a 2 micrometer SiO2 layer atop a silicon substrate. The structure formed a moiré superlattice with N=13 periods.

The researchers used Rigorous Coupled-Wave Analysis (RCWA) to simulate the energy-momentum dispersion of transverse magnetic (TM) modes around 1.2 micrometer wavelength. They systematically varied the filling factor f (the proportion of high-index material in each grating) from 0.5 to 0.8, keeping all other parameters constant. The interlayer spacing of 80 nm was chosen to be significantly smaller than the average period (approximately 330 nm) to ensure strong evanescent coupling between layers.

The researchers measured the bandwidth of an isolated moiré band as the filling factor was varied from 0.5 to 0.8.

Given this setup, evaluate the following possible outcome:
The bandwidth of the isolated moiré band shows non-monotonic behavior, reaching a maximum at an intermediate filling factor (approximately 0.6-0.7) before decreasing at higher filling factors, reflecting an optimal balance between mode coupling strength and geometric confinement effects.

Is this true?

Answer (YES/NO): NO